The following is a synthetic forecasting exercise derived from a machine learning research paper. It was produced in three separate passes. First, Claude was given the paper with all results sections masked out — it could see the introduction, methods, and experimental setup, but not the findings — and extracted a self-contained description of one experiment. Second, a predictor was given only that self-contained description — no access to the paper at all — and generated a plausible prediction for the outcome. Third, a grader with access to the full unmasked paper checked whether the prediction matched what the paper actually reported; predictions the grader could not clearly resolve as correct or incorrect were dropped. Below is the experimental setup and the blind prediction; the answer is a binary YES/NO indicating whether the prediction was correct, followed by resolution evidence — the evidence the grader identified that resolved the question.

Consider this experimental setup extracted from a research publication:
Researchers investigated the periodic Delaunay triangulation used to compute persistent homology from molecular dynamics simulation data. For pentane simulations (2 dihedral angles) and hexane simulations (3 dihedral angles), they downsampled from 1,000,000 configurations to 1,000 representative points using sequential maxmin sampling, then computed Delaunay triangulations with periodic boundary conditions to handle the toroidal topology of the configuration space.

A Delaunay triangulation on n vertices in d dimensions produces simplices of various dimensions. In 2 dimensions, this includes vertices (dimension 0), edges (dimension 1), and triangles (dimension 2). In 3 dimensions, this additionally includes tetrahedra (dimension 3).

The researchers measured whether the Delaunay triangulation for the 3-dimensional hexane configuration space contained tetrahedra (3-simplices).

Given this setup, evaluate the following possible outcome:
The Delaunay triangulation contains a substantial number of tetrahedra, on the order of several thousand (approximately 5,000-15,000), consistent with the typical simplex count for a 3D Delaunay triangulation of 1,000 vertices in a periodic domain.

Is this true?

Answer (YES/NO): YES